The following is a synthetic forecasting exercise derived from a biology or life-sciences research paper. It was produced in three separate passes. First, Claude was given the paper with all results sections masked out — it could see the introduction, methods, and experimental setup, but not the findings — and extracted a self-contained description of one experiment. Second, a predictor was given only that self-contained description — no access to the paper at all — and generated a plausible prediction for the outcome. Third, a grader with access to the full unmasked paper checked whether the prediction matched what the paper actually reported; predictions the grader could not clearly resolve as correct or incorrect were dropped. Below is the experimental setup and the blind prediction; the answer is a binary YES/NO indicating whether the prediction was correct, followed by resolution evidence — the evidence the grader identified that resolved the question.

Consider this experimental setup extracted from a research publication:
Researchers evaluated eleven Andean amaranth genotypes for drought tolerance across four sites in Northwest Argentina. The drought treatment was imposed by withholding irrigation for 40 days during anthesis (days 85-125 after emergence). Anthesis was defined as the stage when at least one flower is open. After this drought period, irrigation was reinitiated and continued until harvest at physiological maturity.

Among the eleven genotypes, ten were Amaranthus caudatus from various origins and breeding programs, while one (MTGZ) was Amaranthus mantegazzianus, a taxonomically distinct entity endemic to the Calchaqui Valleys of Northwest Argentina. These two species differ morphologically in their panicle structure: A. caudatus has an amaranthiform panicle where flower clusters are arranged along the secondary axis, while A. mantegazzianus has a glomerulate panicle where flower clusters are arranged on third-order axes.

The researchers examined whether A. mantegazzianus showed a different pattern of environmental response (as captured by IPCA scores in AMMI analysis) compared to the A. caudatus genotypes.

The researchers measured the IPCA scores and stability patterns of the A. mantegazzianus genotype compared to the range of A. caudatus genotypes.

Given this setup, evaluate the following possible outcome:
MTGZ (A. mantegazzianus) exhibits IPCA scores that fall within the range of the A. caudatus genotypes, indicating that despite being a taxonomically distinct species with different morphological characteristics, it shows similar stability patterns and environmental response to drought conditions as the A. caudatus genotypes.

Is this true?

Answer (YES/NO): YES